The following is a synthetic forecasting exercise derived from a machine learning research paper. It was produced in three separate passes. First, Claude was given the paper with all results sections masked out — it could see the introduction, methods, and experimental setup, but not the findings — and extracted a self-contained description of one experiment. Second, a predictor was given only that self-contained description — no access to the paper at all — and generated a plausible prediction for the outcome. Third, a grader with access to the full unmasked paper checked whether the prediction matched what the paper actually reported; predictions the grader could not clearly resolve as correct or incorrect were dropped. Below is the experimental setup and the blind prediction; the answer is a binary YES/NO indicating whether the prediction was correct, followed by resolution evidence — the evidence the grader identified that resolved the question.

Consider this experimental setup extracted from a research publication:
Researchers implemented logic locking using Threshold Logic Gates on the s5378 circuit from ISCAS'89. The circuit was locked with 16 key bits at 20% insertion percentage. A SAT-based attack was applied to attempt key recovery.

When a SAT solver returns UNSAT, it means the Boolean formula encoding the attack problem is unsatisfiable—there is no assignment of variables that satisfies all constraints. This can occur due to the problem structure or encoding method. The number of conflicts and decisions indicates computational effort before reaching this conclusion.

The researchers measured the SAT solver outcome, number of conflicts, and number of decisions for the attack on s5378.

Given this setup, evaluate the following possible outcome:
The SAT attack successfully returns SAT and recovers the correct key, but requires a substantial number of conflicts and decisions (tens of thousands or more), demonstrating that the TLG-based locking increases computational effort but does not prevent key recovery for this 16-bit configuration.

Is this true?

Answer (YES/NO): NO